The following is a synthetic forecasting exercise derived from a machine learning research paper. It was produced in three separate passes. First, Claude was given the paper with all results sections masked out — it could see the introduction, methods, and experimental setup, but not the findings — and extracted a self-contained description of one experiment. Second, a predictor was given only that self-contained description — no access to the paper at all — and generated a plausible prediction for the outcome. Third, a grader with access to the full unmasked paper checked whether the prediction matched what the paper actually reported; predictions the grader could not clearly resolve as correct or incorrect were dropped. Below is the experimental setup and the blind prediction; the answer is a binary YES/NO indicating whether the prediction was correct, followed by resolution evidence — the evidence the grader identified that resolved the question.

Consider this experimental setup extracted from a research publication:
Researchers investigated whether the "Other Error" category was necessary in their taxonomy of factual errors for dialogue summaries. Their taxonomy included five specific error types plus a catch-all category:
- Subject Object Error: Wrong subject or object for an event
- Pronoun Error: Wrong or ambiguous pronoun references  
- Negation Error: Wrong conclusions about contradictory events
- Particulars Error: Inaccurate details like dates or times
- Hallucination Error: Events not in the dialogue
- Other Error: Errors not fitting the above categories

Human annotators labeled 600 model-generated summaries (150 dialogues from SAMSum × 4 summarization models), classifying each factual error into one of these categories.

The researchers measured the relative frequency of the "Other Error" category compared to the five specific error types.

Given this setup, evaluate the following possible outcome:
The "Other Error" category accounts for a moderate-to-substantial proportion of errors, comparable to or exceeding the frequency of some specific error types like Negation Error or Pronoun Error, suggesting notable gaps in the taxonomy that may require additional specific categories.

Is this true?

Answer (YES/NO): NO